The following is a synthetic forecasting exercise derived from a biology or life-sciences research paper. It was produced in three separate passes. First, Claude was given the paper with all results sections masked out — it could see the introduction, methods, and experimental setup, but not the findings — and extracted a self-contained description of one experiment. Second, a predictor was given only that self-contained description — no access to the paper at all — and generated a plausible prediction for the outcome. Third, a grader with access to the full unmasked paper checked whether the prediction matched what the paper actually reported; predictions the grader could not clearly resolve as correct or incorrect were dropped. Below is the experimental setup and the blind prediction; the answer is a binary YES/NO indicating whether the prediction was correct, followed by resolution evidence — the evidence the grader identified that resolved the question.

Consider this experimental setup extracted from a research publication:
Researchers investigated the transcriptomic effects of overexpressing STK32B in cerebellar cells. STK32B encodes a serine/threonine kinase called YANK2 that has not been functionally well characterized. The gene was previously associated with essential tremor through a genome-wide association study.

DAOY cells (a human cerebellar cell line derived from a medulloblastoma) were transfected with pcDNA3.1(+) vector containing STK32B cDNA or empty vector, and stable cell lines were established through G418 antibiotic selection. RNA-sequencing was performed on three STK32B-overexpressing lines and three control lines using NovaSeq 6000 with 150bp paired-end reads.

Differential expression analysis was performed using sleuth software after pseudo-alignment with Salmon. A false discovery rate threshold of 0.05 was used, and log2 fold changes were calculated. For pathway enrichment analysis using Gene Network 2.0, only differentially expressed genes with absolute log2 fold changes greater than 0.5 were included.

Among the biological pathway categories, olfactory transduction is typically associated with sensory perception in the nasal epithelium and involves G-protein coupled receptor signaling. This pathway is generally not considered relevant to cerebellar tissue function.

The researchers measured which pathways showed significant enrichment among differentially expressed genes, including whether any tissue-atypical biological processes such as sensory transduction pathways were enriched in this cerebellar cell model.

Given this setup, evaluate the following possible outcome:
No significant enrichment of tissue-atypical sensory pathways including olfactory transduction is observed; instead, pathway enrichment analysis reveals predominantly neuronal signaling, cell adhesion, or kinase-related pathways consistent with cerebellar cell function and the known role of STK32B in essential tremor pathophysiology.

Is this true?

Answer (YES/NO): NO